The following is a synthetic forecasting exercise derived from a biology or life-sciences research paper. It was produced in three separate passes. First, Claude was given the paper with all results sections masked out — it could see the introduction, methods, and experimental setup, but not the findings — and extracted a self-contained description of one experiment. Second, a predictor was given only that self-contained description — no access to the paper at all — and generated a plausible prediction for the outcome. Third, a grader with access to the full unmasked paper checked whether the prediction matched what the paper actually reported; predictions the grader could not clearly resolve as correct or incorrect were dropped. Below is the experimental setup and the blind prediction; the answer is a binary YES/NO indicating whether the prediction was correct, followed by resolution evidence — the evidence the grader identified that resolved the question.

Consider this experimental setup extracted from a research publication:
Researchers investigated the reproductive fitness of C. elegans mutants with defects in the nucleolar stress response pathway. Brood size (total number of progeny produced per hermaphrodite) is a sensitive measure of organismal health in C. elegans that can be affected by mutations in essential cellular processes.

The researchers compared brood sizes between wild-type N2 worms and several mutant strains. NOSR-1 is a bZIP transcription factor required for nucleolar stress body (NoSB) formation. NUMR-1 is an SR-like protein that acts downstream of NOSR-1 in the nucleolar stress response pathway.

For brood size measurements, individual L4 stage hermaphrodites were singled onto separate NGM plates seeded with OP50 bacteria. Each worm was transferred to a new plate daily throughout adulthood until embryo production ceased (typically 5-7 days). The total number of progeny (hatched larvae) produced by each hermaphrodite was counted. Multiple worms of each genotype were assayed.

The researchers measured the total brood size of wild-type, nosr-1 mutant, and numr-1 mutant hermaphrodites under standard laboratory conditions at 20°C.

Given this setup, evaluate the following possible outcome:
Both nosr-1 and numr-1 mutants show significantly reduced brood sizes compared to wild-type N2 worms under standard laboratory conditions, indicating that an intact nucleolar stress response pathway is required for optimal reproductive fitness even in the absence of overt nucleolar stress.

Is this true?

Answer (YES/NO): NO